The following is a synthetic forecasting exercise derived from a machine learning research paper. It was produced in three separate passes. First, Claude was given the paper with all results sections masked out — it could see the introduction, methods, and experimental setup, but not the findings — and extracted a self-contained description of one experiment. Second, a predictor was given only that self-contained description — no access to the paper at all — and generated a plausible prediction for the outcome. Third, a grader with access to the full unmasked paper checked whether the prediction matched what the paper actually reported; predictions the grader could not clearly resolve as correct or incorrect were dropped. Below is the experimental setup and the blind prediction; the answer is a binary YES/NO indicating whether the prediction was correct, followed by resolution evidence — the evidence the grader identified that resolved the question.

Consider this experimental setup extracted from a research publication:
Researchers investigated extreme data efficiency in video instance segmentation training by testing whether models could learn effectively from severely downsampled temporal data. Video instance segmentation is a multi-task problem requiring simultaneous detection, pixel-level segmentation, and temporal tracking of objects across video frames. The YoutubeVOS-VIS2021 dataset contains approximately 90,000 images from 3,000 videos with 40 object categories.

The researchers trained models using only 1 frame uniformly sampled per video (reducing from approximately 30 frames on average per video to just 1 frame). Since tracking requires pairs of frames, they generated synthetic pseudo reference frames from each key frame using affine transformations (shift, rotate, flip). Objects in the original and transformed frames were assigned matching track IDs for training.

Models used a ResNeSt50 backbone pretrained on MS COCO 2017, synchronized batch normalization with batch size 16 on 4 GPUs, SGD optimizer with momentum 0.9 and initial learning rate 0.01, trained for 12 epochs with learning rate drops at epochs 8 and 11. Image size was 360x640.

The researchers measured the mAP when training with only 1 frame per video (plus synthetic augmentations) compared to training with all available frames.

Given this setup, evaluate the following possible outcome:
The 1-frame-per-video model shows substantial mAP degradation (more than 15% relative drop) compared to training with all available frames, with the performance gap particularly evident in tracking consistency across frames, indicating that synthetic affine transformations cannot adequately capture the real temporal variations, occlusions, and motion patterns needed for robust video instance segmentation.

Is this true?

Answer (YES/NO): NO